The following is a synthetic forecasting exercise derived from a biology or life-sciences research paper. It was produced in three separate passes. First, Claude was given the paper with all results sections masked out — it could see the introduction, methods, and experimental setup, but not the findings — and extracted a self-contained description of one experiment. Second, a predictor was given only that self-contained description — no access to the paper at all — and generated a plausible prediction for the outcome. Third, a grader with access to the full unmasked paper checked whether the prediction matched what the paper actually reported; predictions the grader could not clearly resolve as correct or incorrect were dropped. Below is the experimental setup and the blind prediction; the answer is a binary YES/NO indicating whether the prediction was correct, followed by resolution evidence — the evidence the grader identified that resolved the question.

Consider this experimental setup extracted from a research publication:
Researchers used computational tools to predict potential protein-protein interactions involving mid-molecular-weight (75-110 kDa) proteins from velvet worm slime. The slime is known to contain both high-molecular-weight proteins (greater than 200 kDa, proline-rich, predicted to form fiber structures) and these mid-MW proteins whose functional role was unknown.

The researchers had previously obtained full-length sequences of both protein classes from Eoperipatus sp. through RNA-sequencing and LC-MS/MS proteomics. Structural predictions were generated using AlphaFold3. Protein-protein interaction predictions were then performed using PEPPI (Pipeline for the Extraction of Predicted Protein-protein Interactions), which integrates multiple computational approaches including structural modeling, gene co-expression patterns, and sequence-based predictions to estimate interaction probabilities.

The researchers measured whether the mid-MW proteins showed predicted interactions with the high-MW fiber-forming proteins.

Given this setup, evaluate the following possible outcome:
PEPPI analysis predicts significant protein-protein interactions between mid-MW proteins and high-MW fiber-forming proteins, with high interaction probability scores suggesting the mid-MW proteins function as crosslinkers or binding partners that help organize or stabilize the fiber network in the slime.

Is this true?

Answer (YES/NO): YES